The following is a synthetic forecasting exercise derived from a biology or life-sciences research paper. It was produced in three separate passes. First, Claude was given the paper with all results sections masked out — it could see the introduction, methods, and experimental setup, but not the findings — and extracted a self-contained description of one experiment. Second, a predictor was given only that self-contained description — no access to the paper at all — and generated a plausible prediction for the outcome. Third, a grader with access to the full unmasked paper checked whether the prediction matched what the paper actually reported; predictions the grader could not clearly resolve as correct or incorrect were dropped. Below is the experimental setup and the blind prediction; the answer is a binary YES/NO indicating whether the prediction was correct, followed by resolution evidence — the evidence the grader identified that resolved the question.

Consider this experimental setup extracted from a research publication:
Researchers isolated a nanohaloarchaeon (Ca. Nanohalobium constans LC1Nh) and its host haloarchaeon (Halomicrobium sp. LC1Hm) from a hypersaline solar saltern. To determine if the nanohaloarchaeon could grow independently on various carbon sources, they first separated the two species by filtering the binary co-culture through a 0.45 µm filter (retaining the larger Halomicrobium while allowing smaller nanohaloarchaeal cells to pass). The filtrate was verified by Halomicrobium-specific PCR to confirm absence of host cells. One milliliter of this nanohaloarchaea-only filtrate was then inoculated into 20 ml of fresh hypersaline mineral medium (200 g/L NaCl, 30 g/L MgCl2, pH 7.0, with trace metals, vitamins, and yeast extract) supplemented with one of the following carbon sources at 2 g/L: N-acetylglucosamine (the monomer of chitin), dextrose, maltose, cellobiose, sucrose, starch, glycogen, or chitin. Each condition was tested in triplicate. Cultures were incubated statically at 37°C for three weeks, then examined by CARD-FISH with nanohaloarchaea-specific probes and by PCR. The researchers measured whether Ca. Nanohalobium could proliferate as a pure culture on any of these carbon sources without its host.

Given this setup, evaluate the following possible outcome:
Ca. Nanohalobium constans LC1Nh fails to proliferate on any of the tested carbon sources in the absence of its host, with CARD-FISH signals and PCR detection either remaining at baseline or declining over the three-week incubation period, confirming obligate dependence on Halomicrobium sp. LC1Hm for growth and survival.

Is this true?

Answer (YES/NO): YES